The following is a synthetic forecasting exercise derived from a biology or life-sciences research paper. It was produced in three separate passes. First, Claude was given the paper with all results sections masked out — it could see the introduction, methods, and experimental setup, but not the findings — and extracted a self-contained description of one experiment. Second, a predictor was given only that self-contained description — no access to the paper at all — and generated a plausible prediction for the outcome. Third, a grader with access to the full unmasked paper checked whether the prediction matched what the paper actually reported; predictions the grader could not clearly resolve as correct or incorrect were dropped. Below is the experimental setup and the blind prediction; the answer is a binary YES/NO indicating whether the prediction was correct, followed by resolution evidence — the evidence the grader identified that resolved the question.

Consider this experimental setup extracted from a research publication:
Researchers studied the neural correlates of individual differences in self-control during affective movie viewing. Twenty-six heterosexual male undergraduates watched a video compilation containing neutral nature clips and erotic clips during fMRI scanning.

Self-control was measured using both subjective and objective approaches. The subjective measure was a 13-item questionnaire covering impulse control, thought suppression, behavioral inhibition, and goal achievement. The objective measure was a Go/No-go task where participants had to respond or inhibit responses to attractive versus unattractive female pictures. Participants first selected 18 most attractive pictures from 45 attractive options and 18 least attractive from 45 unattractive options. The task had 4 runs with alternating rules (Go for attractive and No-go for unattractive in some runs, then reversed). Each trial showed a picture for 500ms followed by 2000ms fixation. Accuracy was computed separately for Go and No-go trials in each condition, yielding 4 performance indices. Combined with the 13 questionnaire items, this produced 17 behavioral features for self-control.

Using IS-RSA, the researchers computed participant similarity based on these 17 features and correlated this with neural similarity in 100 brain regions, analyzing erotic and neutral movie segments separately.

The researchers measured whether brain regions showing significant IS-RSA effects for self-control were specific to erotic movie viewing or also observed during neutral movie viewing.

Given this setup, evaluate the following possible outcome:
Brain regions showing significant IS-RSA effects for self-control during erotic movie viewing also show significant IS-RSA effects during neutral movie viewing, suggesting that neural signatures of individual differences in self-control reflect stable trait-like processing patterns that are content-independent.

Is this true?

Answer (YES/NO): NO